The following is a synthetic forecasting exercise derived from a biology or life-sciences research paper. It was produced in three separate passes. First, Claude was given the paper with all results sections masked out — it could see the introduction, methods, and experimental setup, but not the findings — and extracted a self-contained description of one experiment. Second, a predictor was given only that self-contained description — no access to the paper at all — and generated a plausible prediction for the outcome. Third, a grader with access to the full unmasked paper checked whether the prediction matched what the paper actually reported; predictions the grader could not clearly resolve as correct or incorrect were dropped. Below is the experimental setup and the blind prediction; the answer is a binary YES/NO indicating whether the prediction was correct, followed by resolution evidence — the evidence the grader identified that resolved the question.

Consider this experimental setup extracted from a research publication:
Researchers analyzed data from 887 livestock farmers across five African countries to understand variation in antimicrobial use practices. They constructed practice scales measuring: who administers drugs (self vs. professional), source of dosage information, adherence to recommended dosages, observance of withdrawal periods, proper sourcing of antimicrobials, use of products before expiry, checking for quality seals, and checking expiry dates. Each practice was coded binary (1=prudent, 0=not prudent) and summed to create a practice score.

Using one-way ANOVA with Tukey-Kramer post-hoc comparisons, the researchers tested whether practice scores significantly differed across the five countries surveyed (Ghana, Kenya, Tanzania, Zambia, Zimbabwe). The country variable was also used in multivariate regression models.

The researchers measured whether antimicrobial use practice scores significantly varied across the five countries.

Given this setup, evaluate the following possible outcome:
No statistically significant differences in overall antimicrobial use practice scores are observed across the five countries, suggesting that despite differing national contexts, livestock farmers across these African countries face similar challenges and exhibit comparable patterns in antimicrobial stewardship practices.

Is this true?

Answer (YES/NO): NO